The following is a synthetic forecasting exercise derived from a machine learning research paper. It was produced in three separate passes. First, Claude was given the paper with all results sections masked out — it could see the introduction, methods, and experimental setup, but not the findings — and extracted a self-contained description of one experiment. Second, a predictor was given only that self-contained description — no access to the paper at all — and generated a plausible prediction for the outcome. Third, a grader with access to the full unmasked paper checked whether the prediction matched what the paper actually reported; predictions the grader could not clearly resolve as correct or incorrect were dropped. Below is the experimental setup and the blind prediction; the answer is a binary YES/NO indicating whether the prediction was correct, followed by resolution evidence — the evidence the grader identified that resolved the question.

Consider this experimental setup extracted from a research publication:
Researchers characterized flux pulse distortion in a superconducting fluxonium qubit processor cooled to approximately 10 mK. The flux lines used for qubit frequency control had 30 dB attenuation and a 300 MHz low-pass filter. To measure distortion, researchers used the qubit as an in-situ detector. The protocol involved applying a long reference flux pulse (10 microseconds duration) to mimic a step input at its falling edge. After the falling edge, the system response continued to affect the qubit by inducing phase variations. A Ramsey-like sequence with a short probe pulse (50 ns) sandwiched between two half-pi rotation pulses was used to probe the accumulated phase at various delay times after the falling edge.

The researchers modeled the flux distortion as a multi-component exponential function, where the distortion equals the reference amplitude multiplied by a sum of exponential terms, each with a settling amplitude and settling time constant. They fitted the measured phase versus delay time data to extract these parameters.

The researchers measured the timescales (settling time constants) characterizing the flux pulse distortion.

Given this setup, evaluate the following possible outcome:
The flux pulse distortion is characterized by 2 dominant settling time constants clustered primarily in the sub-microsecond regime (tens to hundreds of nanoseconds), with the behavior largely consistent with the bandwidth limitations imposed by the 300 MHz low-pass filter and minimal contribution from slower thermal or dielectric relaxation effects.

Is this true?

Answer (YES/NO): NO